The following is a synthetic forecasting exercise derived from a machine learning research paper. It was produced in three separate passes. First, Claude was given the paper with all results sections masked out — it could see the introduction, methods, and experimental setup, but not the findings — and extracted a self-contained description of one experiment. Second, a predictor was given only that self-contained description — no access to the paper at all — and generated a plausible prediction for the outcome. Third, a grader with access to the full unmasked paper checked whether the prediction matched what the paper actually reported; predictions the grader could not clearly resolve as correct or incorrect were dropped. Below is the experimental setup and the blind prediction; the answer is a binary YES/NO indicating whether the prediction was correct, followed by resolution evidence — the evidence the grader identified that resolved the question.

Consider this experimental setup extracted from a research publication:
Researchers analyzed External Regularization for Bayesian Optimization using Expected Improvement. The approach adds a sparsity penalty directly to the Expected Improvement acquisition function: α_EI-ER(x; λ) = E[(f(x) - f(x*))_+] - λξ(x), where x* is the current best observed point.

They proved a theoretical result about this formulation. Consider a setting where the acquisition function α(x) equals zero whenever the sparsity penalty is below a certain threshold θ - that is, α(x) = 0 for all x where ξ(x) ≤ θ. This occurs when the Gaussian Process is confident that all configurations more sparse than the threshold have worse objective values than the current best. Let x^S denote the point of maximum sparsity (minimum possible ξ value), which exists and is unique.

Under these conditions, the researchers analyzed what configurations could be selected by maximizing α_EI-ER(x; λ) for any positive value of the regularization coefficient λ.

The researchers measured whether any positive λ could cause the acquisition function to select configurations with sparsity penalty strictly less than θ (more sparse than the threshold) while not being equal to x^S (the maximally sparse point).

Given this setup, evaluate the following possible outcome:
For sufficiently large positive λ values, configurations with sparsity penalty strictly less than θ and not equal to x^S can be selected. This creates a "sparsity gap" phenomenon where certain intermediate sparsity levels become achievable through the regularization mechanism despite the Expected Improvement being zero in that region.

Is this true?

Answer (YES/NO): NO